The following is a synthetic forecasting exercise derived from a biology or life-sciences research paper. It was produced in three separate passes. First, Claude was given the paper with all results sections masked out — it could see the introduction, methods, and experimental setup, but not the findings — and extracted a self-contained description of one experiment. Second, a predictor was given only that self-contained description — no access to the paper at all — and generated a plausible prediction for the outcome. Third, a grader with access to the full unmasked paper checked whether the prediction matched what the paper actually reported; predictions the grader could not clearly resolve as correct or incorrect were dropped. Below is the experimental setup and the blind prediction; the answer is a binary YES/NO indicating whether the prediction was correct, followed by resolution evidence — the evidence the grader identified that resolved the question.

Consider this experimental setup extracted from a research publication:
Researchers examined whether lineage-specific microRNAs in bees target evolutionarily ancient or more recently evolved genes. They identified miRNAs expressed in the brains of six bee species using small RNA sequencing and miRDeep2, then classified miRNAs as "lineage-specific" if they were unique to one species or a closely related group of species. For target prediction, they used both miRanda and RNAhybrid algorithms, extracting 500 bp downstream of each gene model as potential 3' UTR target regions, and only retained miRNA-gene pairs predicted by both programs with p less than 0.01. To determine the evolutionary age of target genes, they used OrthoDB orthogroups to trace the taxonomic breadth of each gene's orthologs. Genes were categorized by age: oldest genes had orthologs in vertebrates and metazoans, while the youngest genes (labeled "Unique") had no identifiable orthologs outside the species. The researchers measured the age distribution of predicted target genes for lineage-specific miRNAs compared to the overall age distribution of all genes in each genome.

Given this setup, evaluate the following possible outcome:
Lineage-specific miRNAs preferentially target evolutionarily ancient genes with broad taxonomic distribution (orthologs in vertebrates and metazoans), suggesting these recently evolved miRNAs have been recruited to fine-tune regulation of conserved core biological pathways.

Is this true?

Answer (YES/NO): NO